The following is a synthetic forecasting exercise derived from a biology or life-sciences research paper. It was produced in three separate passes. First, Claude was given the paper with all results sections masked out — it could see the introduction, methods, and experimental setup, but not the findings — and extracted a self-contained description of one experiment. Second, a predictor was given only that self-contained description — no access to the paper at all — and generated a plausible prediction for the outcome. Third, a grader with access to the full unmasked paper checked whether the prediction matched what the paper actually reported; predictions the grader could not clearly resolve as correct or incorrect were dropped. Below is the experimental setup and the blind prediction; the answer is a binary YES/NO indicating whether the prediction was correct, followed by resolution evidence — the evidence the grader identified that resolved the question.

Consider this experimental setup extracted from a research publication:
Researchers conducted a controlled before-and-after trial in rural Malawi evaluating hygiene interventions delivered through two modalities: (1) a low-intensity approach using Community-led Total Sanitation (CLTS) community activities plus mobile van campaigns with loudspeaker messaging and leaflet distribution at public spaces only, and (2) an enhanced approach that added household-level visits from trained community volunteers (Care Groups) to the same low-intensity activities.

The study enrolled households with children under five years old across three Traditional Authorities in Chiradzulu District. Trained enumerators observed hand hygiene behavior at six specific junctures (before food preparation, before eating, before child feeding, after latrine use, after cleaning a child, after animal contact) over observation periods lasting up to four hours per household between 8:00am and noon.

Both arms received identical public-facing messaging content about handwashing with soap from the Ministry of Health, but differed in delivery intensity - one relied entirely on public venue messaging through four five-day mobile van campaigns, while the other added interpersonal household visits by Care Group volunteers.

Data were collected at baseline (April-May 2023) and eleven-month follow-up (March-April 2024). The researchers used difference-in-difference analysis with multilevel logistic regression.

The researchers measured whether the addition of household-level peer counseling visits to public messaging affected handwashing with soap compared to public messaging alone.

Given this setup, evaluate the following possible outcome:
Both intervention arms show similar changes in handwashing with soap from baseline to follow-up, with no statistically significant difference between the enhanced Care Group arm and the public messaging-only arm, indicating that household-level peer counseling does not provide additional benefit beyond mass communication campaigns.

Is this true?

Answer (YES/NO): YES